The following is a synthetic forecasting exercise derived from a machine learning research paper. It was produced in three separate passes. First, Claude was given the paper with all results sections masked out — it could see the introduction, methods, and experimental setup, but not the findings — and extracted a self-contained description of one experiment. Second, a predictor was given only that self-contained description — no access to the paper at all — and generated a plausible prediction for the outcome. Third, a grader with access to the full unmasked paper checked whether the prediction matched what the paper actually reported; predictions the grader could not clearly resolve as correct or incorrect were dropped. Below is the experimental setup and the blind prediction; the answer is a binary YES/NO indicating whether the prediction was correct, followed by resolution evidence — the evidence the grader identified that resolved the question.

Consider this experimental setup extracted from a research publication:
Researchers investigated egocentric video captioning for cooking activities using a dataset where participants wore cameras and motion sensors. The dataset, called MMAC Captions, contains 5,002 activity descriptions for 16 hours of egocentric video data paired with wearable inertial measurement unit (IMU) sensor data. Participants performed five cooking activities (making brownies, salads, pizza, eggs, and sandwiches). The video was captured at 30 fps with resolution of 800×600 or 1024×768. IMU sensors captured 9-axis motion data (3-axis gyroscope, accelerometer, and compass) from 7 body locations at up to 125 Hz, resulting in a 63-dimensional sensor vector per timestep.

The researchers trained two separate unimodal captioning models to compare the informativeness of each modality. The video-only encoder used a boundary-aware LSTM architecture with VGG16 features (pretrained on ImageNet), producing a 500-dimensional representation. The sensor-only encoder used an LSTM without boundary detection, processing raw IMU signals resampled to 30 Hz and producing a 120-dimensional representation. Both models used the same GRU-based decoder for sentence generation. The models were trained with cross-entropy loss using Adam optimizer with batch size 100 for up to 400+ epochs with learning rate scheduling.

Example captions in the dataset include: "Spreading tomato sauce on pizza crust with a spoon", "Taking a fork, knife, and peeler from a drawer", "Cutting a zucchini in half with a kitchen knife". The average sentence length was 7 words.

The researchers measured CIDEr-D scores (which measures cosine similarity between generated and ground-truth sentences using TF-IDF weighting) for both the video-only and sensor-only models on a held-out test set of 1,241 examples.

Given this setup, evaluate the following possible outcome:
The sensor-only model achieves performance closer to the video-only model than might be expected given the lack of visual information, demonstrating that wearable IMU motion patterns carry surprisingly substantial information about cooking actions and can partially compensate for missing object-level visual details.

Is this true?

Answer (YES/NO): NO